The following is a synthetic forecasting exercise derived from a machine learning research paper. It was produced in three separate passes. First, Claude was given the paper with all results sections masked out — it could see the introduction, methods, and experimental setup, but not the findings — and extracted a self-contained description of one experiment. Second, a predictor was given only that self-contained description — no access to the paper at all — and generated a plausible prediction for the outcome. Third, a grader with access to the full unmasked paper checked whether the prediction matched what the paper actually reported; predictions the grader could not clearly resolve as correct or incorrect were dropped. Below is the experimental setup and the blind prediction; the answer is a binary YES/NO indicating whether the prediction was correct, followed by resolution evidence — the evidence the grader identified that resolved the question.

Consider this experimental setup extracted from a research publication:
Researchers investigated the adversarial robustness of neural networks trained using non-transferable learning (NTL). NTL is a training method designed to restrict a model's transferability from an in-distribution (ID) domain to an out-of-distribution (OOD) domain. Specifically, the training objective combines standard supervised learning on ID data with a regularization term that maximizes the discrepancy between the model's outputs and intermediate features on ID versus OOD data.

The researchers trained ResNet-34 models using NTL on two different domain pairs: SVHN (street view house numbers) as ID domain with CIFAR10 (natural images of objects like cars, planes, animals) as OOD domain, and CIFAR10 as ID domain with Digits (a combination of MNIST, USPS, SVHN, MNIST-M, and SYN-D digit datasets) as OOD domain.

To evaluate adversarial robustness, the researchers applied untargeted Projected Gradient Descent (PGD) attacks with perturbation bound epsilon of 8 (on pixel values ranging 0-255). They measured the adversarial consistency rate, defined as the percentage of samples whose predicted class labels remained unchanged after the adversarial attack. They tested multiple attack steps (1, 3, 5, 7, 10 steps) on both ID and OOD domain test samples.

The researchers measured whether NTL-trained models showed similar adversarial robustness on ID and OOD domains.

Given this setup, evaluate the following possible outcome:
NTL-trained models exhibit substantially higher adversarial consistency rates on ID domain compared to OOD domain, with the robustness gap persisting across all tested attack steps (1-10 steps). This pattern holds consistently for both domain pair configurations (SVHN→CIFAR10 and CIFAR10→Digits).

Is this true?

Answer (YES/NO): NO